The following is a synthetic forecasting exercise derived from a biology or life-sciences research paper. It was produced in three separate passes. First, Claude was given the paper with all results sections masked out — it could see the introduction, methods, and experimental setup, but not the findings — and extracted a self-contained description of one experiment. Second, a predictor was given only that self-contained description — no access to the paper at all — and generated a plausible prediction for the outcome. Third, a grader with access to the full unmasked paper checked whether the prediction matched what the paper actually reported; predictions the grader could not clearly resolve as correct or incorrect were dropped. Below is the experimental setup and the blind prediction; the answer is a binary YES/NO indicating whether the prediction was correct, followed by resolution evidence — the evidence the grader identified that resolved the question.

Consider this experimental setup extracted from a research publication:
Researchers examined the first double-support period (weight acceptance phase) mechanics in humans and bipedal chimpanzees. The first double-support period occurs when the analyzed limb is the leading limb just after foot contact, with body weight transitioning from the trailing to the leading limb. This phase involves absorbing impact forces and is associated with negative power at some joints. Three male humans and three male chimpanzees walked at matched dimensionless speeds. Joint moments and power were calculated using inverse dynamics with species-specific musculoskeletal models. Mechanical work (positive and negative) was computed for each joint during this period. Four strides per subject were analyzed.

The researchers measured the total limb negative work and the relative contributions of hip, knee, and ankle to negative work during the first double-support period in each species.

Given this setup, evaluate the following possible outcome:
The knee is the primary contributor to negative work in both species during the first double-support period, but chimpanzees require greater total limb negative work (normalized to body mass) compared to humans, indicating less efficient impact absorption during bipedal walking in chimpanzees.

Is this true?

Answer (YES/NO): NO